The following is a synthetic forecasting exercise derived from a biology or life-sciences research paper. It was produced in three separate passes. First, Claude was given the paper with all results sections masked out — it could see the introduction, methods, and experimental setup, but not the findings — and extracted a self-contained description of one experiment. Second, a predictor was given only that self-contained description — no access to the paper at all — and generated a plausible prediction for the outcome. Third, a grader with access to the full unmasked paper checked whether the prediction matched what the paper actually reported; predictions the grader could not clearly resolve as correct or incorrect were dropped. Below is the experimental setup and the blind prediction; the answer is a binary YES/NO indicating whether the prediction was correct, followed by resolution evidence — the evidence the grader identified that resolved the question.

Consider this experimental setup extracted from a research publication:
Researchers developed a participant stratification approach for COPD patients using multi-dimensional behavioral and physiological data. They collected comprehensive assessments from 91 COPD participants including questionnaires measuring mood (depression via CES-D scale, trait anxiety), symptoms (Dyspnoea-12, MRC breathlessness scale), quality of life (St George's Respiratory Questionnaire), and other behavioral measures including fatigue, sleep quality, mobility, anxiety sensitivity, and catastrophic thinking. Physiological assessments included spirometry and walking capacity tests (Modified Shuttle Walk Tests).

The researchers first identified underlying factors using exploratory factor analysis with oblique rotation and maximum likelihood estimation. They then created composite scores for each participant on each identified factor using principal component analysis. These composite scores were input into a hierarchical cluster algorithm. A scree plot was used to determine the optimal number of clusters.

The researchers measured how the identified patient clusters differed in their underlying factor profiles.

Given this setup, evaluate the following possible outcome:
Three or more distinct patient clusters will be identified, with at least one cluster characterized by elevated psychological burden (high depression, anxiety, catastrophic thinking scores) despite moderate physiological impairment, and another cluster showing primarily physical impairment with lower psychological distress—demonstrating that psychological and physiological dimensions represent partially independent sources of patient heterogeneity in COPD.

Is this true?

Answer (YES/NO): NO